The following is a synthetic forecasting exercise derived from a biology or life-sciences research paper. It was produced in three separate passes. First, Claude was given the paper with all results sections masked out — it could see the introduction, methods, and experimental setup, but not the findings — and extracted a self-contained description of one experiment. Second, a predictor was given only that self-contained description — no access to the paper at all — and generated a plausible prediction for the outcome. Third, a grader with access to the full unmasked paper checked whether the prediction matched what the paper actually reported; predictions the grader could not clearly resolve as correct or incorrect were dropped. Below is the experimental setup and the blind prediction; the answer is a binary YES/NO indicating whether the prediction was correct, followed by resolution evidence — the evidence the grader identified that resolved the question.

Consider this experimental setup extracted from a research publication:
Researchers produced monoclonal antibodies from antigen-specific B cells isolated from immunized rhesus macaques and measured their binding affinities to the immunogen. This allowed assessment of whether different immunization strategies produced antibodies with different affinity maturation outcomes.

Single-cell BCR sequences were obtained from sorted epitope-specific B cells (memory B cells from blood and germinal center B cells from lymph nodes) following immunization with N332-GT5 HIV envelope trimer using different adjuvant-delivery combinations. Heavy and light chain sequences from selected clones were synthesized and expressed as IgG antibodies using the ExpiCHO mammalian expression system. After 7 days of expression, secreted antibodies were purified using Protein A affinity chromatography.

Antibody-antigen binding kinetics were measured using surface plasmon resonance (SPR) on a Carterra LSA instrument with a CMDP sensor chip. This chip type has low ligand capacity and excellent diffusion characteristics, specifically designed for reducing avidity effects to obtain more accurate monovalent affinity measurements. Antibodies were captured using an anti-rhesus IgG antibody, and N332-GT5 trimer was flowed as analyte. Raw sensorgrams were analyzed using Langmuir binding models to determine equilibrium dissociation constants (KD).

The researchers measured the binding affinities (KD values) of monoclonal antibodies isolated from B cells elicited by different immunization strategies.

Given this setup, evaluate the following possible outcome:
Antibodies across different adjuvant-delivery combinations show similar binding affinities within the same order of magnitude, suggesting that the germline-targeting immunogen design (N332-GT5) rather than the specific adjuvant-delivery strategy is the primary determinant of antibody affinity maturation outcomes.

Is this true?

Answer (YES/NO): NO